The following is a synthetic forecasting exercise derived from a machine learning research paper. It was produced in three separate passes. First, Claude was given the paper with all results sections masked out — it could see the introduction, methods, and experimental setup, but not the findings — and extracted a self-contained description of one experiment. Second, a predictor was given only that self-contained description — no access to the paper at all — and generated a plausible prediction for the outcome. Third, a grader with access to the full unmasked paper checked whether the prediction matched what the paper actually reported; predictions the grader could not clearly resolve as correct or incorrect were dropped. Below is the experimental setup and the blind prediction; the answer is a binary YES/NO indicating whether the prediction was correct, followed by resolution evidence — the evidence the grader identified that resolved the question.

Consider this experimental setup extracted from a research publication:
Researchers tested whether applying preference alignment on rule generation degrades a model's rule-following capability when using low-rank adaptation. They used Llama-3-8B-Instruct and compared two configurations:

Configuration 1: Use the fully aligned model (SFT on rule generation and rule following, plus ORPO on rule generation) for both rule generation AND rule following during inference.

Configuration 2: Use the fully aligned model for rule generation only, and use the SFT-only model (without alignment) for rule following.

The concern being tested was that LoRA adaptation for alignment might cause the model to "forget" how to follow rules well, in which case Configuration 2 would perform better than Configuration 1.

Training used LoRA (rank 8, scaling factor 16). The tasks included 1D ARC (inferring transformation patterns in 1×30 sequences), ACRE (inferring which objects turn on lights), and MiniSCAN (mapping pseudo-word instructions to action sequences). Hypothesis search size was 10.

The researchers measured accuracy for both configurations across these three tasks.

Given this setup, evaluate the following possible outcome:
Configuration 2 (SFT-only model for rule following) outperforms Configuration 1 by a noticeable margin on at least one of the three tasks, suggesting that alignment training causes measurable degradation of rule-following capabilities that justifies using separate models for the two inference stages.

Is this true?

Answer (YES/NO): NO